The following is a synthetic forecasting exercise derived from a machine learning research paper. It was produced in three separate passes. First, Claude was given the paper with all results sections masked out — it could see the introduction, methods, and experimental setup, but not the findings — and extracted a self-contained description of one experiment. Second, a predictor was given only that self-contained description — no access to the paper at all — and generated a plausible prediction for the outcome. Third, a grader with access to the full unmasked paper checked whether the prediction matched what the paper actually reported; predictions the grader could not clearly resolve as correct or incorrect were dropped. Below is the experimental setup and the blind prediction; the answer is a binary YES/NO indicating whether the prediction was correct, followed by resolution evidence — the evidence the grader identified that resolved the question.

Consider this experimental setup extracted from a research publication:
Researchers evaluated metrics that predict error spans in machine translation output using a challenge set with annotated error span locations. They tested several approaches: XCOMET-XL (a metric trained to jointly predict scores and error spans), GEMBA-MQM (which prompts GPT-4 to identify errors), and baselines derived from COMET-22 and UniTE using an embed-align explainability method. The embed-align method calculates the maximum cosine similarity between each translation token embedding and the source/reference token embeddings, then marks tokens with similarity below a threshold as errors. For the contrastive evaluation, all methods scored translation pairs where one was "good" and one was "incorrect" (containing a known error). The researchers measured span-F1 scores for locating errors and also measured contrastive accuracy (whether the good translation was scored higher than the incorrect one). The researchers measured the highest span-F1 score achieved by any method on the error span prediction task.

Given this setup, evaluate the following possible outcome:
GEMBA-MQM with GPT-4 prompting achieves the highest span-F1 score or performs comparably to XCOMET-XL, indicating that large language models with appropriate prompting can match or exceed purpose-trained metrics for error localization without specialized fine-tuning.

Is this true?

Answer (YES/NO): NO